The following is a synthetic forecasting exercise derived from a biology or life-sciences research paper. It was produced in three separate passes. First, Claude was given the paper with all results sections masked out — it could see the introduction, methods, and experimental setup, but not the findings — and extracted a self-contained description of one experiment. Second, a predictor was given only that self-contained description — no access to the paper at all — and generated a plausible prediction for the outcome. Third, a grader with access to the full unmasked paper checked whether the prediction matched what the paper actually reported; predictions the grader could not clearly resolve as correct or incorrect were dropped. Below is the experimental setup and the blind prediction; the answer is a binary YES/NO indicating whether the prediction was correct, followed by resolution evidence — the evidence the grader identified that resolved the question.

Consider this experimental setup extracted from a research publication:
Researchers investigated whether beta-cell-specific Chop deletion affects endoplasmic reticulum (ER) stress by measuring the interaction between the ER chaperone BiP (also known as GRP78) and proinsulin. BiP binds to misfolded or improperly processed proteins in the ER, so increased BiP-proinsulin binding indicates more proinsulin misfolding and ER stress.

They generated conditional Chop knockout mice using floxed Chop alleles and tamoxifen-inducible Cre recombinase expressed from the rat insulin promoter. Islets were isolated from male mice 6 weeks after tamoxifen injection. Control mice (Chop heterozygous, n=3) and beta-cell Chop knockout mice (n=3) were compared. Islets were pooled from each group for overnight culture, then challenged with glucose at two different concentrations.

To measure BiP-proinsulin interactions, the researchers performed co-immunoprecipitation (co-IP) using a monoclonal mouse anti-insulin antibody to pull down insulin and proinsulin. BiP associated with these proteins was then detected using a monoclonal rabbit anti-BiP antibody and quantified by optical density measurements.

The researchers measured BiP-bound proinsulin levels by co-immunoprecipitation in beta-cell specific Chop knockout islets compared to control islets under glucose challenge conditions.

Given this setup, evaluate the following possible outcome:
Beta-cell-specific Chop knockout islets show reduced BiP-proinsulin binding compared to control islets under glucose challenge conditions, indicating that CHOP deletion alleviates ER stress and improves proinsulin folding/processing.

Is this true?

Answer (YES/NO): YES